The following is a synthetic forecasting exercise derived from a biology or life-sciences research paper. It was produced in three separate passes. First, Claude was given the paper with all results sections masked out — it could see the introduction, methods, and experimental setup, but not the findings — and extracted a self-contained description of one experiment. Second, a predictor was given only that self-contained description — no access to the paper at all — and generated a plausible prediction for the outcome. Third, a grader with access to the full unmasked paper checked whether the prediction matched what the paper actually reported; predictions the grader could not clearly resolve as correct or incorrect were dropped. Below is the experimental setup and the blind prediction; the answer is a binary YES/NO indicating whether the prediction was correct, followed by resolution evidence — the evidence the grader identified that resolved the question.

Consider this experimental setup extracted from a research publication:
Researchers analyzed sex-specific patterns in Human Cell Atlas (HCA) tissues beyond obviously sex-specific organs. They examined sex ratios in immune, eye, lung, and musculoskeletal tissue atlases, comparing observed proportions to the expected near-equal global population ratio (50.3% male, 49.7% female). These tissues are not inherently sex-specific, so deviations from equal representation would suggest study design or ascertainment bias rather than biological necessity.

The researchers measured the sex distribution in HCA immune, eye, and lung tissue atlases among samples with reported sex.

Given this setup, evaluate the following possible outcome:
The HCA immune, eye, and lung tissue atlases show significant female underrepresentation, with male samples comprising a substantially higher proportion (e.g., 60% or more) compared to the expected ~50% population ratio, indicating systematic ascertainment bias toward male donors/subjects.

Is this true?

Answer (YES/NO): NO